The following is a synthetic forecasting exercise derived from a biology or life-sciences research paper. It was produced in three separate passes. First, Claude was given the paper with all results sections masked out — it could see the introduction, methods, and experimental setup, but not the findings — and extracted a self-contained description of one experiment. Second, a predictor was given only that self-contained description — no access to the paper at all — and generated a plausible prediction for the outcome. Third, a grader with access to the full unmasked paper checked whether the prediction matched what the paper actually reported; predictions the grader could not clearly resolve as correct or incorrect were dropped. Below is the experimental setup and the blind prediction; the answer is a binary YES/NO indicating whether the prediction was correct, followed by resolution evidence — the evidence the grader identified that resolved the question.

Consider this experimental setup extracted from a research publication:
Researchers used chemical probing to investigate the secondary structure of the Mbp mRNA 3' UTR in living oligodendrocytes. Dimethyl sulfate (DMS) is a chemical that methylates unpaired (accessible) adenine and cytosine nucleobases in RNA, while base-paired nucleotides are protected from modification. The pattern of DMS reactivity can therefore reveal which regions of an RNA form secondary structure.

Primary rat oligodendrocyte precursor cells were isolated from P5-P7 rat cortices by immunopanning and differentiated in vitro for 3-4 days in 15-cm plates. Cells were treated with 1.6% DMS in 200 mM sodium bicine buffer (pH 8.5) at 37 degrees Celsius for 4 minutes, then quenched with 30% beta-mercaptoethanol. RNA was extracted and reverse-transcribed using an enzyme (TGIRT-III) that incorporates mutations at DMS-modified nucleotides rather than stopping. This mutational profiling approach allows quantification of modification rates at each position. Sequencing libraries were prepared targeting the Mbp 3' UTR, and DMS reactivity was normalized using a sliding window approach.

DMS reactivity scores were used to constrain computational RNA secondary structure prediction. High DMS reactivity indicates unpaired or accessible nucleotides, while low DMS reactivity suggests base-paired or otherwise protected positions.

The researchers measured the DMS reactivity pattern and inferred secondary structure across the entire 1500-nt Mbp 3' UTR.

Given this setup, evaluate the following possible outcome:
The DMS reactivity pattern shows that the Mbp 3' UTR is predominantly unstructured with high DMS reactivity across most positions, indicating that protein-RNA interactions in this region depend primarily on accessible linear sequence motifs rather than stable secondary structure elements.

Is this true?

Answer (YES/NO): NO